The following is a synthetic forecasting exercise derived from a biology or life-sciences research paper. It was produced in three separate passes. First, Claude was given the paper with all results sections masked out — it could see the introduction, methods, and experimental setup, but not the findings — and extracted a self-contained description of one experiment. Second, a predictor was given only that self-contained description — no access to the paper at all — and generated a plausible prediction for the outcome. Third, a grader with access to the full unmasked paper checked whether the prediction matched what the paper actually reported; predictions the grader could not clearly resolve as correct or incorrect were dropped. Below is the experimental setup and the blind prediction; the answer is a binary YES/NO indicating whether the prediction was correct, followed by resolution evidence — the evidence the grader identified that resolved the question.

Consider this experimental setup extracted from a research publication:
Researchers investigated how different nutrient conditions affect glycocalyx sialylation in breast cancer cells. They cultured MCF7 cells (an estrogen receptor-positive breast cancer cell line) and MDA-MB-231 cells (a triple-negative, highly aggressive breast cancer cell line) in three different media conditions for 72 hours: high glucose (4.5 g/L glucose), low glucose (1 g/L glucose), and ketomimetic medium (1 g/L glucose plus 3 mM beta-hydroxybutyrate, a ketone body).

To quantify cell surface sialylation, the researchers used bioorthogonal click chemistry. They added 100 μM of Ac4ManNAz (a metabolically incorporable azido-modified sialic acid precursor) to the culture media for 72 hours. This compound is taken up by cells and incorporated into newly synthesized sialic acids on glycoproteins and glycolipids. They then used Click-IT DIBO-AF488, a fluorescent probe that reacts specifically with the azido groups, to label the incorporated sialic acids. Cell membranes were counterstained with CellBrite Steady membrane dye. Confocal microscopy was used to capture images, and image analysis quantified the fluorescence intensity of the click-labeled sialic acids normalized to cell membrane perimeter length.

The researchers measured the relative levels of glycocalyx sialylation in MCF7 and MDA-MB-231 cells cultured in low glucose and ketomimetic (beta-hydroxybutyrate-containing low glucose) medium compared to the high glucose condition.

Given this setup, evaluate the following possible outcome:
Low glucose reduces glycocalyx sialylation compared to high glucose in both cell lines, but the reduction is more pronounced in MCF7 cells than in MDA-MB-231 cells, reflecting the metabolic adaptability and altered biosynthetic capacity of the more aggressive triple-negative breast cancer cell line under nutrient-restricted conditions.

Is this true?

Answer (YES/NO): NO